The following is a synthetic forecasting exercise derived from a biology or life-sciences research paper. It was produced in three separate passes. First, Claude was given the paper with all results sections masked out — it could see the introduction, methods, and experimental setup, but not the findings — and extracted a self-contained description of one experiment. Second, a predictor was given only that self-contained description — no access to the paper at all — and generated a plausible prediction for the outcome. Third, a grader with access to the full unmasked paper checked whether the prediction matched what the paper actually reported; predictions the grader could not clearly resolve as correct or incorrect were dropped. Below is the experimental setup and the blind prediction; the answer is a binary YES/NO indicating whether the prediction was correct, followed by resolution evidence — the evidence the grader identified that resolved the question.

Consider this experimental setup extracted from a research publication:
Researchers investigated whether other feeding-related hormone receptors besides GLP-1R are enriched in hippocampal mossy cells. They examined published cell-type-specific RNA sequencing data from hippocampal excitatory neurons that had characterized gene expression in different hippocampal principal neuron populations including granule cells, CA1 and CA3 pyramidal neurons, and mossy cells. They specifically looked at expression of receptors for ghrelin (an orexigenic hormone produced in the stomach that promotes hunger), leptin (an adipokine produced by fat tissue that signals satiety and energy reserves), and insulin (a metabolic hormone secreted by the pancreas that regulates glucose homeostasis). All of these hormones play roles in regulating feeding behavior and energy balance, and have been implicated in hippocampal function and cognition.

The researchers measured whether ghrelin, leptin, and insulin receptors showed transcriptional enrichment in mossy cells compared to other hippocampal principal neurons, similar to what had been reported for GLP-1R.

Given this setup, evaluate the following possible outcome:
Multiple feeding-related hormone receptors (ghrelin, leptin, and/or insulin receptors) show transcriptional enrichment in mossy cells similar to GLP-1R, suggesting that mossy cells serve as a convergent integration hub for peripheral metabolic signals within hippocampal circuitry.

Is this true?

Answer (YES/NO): NO